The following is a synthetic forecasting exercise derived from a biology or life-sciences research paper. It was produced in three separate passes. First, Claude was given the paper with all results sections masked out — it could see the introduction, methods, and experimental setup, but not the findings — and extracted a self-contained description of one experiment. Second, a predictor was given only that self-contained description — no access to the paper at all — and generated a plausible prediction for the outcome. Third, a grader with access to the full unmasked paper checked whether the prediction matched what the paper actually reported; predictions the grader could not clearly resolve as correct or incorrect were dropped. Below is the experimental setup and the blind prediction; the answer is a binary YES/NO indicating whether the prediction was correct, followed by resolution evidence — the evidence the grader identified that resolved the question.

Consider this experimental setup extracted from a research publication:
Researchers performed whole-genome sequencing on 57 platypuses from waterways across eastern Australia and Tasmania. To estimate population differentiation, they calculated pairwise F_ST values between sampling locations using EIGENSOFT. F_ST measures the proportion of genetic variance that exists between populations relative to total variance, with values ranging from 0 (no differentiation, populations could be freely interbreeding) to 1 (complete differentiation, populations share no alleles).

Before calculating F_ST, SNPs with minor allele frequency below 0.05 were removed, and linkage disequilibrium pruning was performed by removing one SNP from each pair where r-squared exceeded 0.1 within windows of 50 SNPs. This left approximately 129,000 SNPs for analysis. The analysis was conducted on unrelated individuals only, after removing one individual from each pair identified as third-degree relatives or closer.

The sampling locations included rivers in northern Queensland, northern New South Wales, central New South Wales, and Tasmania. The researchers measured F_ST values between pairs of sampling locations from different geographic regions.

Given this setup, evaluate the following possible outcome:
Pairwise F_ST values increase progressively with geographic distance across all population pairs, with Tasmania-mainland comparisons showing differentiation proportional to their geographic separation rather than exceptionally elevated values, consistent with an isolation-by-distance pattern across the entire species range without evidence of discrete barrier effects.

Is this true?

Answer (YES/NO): NO